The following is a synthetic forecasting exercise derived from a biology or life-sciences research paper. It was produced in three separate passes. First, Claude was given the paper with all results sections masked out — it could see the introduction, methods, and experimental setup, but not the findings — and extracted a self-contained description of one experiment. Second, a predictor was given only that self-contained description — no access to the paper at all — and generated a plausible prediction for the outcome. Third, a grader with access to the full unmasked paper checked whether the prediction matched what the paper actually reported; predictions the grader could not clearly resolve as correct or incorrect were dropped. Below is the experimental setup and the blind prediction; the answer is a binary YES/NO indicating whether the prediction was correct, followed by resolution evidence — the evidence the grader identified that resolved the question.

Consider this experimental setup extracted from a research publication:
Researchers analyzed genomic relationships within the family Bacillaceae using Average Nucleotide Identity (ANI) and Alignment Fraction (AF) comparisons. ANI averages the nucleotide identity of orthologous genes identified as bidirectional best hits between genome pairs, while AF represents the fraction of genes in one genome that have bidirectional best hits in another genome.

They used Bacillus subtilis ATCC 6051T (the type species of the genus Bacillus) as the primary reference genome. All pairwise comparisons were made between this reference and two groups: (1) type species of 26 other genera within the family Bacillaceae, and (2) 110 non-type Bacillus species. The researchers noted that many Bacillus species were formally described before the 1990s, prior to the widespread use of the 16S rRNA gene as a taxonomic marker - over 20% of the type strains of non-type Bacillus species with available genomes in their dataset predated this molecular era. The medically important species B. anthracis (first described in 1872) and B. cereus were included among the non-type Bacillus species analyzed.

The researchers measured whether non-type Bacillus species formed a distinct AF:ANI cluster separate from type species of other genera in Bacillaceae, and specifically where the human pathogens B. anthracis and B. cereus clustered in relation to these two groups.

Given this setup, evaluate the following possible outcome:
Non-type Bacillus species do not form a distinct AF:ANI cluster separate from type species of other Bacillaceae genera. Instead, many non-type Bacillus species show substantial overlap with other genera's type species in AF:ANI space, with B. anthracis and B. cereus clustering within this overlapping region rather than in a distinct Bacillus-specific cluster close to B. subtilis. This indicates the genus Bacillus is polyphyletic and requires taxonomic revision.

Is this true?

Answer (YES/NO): YES